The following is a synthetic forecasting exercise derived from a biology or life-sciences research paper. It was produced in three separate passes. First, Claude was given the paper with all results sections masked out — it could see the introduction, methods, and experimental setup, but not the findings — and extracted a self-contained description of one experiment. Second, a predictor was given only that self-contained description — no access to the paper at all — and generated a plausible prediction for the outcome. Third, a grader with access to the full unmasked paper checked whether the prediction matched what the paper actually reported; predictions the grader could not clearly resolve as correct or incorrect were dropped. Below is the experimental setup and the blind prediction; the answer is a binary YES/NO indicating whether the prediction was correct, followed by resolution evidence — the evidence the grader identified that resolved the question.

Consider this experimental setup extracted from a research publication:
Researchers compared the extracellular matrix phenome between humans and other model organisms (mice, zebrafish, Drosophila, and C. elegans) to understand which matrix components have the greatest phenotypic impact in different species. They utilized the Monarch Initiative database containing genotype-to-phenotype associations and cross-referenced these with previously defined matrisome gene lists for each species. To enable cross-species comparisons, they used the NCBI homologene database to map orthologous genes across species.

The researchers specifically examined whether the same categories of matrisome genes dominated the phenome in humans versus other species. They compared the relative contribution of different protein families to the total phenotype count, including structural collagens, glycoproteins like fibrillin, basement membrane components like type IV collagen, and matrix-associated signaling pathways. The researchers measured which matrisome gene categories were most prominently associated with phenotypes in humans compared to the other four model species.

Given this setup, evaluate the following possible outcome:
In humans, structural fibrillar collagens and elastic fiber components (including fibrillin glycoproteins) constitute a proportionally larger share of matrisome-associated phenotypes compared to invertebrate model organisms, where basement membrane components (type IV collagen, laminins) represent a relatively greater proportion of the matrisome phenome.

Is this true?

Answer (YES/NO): NO